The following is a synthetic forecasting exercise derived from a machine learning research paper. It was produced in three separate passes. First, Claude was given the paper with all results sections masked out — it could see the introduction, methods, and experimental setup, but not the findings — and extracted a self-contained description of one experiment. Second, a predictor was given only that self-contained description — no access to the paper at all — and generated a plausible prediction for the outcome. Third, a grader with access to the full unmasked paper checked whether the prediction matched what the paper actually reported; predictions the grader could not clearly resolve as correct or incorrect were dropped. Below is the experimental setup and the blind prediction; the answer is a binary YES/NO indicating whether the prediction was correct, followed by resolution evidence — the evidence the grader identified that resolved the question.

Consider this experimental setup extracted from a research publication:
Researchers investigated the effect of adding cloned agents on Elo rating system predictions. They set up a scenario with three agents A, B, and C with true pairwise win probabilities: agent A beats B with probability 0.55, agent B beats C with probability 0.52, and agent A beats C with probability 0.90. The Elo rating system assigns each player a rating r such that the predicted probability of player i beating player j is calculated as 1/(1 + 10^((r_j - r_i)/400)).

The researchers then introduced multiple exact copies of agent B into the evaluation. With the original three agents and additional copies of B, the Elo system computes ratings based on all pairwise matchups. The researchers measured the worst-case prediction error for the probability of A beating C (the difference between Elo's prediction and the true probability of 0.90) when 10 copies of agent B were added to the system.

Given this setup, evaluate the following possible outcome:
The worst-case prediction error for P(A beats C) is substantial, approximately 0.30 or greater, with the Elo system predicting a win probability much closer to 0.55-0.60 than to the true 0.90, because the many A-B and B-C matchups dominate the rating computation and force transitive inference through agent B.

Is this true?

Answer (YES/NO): NO